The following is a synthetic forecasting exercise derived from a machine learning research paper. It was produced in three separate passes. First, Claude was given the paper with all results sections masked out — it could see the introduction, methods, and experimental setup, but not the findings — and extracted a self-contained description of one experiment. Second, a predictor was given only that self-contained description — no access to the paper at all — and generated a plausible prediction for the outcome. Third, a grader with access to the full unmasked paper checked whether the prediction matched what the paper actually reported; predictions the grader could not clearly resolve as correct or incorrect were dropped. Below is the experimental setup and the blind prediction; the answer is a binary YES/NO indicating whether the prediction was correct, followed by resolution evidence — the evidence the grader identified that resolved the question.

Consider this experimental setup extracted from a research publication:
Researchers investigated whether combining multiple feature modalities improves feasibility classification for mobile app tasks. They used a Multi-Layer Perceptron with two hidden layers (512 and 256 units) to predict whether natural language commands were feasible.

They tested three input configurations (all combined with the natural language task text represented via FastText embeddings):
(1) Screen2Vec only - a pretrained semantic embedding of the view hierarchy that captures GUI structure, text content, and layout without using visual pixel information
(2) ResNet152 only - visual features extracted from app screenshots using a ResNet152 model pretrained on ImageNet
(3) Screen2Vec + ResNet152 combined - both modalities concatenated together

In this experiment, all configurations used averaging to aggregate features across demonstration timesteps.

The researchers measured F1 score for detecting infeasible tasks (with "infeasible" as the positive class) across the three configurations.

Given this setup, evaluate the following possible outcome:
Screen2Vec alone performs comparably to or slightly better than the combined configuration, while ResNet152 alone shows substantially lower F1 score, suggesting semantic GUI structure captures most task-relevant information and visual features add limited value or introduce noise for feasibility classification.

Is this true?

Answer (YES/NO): NO